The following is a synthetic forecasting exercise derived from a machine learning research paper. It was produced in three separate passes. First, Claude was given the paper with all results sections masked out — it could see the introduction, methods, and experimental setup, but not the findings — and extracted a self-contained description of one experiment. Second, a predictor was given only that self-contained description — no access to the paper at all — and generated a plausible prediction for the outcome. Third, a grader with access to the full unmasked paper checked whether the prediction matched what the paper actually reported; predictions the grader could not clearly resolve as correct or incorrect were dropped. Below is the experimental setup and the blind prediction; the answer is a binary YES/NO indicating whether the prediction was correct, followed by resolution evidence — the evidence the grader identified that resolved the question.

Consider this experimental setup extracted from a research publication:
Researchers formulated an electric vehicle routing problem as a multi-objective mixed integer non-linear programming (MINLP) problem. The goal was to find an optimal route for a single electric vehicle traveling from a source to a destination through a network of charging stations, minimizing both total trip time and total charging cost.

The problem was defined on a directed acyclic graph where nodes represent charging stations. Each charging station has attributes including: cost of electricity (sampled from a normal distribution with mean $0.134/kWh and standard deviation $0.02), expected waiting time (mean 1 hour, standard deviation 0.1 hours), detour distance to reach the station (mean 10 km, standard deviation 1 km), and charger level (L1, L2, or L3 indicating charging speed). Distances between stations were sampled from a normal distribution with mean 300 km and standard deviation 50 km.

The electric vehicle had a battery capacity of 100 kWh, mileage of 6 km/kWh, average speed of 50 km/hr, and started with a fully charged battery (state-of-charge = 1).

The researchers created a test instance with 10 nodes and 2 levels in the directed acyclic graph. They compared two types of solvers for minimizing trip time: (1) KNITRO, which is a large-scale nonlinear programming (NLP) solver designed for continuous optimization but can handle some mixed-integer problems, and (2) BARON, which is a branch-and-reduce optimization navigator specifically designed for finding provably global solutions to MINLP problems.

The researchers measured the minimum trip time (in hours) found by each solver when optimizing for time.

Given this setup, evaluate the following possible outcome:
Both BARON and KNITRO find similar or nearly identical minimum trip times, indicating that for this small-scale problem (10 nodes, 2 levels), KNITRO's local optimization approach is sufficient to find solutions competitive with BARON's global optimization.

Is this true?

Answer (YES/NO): NO